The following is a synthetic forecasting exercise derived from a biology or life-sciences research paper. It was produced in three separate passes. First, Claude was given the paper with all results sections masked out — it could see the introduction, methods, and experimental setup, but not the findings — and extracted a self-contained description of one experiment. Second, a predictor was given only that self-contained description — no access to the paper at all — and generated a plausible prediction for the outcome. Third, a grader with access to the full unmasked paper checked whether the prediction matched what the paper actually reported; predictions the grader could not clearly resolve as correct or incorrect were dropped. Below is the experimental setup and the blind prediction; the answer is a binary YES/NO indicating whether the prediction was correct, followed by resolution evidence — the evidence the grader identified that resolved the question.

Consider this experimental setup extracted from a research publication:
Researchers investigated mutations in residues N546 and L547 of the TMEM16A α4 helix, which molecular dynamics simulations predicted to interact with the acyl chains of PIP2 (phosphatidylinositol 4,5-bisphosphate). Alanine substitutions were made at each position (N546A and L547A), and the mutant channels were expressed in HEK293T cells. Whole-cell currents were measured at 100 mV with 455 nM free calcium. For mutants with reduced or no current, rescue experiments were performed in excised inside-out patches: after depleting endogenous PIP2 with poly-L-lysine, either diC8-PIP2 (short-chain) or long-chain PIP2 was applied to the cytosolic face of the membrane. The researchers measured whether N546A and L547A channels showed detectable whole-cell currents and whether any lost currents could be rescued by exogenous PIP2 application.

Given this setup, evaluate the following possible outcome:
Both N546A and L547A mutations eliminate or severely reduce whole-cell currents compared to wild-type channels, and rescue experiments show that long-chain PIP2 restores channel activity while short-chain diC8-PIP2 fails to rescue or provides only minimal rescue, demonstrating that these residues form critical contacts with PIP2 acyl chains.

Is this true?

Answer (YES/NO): NO